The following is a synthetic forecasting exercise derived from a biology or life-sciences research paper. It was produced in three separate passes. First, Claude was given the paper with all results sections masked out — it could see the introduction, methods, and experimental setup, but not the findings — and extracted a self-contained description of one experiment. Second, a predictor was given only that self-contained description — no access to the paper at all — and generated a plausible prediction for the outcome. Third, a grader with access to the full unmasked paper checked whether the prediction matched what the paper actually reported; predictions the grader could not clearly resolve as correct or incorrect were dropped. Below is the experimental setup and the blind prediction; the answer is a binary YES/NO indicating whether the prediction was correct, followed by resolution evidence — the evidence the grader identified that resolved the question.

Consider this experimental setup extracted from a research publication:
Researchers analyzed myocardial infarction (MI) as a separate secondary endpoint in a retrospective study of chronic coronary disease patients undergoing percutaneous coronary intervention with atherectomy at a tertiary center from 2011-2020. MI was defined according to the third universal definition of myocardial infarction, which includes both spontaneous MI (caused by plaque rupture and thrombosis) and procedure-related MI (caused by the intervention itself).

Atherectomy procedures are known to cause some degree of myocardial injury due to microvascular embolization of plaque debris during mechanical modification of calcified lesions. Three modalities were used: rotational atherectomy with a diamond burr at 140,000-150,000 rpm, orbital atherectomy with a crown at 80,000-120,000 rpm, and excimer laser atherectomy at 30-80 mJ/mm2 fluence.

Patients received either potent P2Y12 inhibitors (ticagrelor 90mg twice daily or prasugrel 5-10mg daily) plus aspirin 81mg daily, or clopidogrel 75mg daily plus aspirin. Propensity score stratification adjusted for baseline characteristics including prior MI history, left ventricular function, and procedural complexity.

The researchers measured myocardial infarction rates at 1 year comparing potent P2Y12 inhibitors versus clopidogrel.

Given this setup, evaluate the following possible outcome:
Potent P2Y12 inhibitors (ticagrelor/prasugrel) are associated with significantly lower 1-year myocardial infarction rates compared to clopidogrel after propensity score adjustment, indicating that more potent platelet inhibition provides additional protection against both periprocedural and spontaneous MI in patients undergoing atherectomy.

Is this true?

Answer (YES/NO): NO